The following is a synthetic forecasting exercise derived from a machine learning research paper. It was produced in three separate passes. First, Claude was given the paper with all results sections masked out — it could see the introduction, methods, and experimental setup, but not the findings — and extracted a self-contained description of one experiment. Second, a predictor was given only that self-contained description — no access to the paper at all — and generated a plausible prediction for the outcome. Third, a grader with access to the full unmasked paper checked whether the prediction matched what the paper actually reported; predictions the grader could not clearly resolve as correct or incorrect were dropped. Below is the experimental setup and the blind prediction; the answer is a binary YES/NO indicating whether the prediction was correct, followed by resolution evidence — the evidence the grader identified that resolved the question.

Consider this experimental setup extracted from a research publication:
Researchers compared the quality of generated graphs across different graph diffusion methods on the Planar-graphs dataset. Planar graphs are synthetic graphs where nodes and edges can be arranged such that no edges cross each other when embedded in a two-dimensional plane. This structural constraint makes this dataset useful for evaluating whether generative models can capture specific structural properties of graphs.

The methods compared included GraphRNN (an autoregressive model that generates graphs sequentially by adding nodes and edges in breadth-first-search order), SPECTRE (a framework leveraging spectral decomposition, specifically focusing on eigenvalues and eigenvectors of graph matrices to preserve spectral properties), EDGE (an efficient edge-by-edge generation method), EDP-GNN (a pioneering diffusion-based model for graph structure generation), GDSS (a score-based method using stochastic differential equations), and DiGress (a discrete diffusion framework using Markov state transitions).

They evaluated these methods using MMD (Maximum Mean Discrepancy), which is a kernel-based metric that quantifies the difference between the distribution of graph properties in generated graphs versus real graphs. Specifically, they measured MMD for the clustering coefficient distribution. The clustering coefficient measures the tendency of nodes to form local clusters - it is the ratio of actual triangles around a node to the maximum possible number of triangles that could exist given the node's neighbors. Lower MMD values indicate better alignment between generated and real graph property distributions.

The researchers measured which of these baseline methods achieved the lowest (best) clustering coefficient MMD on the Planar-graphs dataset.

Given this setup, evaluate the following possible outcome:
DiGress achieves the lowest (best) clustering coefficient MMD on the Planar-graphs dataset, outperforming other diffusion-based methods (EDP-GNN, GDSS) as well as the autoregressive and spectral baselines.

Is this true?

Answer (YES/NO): NO